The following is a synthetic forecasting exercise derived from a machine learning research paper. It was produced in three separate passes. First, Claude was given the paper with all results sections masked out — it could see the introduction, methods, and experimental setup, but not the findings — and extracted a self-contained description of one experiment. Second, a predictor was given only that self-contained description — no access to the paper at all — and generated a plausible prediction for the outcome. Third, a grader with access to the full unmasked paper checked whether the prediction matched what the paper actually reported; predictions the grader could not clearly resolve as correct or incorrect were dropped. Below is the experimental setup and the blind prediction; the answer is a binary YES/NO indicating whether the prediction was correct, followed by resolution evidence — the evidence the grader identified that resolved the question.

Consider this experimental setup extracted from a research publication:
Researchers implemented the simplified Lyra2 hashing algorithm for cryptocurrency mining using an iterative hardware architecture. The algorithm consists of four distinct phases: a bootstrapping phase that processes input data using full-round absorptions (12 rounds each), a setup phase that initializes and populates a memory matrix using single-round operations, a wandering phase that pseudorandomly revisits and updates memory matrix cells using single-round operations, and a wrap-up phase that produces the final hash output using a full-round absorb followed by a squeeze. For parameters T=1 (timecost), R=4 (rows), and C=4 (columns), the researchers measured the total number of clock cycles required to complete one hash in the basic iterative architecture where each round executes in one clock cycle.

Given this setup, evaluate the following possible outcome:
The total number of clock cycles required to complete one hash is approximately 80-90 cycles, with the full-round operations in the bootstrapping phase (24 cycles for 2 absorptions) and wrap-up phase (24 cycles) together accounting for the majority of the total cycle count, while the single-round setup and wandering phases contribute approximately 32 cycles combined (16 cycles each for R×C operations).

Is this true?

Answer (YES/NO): NO